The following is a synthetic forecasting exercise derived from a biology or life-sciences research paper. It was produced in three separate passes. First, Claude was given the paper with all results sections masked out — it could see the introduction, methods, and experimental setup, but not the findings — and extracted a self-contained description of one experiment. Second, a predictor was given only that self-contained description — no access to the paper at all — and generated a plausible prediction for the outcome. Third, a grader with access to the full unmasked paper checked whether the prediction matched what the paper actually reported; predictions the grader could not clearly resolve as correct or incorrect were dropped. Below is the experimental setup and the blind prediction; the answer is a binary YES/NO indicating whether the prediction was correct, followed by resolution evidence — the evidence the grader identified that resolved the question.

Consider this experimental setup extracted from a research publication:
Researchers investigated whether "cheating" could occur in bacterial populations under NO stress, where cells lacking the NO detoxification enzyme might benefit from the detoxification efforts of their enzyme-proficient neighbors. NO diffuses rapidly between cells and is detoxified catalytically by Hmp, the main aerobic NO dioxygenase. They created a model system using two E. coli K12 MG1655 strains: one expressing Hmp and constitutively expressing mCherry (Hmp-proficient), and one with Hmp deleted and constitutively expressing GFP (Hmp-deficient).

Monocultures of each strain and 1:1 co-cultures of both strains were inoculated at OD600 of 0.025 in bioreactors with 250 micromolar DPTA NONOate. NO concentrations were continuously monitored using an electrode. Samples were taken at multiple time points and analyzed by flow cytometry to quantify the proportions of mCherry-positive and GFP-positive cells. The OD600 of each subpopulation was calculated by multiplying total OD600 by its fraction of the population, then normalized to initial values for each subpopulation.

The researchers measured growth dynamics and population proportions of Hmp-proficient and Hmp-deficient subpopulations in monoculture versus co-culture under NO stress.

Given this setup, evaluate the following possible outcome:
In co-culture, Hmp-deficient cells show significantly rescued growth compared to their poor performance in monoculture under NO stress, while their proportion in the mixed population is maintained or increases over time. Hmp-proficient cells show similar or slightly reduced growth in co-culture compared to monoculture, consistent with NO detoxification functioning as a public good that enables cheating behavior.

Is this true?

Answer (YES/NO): YES